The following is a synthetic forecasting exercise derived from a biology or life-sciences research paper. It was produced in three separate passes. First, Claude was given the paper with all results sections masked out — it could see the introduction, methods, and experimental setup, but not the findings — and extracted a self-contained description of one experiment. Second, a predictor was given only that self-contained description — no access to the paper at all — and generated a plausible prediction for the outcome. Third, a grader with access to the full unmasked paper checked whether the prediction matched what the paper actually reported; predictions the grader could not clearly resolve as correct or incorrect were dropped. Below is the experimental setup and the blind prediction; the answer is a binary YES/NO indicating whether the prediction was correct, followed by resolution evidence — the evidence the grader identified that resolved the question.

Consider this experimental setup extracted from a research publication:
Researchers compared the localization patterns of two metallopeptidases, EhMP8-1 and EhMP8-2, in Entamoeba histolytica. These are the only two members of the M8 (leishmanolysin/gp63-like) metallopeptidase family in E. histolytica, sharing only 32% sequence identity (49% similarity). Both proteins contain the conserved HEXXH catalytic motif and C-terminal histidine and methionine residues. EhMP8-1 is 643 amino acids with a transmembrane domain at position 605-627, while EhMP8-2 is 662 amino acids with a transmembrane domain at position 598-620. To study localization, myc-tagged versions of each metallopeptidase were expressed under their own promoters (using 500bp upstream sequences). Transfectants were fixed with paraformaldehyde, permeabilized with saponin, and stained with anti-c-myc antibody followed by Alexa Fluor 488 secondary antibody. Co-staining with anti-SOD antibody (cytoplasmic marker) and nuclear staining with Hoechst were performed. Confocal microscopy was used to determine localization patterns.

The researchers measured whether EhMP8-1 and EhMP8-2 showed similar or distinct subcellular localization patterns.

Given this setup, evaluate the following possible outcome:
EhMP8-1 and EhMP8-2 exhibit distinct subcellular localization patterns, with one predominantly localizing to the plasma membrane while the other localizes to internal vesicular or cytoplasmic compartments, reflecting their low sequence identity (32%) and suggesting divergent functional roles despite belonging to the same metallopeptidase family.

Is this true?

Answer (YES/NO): NO